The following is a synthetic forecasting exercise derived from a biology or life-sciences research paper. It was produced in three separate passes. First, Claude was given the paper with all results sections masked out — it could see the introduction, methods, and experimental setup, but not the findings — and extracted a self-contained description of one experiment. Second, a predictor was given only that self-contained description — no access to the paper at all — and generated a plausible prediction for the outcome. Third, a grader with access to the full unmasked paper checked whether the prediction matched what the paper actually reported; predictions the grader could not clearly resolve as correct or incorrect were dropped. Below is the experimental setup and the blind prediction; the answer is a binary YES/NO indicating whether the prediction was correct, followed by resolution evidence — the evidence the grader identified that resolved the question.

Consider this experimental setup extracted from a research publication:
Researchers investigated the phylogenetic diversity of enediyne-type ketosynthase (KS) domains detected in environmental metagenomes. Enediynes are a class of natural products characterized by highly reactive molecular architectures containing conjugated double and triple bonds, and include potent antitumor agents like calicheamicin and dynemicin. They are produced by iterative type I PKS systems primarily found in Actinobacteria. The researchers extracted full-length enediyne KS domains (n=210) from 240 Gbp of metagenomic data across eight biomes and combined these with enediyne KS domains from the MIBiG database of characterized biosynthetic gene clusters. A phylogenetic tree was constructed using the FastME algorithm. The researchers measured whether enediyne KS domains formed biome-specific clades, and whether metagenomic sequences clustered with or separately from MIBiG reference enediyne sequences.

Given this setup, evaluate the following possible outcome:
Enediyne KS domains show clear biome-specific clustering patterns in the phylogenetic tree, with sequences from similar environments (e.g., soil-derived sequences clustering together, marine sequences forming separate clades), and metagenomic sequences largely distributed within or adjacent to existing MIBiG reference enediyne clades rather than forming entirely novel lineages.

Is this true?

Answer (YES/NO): NO